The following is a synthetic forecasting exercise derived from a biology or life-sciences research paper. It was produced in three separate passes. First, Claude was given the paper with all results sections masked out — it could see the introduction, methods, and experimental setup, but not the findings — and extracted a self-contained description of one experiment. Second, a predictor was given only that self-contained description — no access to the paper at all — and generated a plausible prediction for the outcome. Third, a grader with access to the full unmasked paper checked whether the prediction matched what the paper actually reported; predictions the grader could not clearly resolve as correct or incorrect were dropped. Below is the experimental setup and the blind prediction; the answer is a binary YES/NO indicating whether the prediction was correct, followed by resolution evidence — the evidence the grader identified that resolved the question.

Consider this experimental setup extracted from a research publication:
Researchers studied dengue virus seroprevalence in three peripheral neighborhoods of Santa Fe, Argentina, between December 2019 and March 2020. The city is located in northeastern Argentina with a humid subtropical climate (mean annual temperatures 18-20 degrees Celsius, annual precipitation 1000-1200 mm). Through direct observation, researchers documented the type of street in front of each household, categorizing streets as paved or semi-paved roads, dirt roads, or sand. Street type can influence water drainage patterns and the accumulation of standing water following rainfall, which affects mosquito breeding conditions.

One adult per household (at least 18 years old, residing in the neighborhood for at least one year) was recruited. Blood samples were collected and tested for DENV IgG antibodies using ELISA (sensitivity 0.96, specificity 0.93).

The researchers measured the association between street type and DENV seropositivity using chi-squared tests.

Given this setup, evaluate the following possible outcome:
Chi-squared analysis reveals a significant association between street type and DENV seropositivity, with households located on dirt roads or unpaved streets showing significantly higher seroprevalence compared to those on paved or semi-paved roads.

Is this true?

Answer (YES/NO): NO